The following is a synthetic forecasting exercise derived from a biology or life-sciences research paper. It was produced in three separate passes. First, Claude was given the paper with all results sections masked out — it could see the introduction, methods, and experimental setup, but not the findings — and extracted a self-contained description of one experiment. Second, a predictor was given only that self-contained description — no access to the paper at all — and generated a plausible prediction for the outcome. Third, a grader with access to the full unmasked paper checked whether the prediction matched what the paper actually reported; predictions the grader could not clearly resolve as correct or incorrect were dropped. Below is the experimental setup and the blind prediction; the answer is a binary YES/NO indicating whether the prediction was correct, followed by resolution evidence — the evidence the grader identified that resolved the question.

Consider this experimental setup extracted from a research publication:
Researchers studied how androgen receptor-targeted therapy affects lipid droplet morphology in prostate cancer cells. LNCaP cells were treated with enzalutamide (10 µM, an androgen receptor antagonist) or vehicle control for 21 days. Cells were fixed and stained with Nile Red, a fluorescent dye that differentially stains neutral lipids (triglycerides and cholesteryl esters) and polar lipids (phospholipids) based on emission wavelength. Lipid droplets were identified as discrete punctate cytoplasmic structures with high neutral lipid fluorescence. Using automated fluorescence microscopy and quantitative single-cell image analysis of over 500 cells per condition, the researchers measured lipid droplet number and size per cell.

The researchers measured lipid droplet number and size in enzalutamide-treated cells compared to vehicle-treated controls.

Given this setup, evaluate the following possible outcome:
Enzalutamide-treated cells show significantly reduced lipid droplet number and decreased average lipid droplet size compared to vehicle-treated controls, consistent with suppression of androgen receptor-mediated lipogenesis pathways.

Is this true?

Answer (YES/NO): NO